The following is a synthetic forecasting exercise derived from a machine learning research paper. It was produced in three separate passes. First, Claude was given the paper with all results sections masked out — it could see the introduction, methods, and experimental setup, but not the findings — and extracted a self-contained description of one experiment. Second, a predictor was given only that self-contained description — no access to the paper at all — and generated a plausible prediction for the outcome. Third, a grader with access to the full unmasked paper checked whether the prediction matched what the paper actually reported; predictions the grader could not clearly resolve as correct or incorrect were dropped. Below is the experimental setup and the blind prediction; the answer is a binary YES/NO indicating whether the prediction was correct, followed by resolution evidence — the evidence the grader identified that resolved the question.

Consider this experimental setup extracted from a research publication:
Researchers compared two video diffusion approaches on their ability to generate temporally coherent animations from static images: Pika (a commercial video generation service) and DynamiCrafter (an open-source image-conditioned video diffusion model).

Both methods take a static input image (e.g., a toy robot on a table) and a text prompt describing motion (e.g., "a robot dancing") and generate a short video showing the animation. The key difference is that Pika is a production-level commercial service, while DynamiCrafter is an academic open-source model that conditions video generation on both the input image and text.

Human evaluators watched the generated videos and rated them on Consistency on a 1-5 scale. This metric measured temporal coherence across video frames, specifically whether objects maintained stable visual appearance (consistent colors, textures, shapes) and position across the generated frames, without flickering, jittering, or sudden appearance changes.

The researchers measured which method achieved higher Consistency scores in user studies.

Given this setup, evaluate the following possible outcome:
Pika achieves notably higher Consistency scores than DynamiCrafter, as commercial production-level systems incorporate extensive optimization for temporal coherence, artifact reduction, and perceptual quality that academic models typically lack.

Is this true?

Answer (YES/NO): YES